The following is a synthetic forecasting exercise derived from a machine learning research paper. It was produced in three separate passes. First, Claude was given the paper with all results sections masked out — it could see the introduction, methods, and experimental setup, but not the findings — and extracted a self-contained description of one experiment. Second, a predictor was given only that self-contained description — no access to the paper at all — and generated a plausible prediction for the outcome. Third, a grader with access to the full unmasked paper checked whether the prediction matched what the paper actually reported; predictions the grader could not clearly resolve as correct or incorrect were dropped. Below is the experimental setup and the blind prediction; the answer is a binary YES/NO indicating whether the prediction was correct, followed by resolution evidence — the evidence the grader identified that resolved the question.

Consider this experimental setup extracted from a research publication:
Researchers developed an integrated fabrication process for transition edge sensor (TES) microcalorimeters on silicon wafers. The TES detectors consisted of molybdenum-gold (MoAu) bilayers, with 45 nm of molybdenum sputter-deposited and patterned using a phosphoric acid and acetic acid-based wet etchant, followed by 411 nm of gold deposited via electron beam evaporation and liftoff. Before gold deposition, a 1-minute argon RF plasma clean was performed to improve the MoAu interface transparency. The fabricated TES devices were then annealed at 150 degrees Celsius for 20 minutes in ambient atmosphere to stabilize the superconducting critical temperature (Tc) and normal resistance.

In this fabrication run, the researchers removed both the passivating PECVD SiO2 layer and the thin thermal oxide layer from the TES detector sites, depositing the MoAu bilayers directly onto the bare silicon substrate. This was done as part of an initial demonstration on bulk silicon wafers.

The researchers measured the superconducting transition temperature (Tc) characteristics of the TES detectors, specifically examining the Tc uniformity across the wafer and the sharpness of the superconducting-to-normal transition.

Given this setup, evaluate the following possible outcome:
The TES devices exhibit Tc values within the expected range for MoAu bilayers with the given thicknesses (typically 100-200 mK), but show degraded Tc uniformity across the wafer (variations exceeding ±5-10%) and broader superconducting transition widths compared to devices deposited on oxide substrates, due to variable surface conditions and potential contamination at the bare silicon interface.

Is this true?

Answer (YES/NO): NO